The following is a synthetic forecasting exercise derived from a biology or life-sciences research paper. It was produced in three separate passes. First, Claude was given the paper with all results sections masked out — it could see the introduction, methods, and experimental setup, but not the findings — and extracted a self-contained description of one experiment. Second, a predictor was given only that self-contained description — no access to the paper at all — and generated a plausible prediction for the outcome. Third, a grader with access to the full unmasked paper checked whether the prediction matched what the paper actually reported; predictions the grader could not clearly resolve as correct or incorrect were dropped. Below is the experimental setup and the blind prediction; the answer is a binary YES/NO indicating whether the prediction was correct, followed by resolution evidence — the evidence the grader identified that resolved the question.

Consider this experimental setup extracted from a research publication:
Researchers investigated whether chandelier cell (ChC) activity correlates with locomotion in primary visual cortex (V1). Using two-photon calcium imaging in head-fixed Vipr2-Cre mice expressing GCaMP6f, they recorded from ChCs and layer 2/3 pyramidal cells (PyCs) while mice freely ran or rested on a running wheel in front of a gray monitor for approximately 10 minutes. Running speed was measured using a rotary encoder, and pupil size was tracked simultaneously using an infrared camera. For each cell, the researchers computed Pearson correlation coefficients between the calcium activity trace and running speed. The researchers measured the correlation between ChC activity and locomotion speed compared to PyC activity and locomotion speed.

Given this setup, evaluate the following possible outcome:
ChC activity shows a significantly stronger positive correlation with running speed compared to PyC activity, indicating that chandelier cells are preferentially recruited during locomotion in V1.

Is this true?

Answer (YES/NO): YES